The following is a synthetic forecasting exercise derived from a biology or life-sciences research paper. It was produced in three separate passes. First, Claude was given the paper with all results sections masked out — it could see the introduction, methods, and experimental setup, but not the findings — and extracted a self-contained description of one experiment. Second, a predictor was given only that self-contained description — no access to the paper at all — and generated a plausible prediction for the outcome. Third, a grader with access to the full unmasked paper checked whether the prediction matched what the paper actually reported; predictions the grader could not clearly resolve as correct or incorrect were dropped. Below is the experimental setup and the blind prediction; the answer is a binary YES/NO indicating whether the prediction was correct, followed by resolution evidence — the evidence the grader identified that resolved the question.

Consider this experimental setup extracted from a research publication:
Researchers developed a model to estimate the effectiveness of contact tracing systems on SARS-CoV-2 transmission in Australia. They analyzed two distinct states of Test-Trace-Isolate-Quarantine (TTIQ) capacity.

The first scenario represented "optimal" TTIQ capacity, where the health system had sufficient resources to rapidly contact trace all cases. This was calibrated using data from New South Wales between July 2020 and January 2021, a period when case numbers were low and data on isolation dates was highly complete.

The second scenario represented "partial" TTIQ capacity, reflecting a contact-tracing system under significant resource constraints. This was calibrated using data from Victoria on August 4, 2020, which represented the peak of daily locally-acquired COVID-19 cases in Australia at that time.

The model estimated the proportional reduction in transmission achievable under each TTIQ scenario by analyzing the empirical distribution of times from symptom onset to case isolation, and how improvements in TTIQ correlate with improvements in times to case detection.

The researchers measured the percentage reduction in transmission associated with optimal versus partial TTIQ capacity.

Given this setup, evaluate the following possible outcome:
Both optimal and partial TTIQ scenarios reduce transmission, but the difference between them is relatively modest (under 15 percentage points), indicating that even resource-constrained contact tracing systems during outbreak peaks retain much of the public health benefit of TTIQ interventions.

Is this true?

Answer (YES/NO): YES